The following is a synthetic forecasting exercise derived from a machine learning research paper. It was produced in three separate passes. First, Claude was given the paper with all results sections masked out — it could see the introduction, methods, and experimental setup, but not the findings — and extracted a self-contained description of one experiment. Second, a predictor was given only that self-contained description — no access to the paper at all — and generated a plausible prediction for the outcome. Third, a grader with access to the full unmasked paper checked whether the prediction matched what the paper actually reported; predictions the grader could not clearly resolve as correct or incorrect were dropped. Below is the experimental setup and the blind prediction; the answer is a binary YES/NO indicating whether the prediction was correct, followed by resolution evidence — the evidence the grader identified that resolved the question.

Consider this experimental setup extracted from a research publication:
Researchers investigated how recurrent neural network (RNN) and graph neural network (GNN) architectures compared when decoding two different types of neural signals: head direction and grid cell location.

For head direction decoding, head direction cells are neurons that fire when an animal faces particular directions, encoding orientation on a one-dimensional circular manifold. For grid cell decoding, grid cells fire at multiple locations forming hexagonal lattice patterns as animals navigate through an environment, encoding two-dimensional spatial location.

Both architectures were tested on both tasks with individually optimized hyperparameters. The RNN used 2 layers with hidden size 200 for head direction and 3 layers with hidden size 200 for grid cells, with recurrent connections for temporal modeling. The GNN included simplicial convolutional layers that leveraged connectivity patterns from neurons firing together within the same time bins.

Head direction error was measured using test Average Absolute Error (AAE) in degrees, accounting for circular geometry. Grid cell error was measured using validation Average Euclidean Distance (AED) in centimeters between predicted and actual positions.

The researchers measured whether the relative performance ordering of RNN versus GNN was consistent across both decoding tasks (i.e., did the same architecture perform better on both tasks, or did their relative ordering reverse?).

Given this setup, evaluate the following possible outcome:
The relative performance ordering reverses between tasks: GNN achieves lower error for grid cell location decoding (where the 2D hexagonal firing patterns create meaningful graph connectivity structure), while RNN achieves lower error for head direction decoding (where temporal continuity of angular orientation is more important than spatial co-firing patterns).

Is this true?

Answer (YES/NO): NO